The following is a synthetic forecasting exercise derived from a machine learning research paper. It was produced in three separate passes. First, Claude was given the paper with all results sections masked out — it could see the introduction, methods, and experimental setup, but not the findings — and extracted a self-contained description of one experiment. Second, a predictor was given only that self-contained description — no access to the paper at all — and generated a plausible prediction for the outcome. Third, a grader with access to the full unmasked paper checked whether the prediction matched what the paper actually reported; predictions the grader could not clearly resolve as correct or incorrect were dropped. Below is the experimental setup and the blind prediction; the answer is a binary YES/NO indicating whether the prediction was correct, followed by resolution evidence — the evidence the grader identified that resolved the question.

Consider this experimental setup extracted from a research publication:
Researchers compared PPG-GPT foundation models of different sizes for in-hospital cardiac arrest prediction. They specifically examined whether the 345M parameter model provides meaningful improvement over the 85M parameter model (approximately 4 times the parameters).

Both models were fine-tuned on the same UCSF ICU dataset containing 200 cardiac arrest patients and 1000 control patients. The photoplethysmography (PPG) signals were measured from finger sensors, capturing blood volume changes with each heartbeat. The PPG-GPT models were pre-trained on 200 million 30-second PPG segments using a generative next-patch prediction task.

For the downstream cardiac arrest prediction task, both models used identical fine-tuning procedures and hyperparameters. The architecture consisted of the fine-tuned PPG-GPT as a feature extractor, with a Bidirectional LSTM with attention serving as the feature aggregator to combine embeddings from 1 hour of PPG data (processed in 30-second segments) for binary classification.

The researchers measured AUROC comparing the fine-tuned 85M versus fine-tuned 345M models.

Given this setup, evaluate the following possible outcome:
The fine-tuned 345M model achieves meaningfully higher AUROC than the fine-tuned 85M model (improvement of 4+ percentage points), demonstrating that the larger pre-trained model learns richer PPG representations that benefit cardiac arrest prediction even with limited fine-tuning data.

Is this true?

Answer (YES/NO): NO